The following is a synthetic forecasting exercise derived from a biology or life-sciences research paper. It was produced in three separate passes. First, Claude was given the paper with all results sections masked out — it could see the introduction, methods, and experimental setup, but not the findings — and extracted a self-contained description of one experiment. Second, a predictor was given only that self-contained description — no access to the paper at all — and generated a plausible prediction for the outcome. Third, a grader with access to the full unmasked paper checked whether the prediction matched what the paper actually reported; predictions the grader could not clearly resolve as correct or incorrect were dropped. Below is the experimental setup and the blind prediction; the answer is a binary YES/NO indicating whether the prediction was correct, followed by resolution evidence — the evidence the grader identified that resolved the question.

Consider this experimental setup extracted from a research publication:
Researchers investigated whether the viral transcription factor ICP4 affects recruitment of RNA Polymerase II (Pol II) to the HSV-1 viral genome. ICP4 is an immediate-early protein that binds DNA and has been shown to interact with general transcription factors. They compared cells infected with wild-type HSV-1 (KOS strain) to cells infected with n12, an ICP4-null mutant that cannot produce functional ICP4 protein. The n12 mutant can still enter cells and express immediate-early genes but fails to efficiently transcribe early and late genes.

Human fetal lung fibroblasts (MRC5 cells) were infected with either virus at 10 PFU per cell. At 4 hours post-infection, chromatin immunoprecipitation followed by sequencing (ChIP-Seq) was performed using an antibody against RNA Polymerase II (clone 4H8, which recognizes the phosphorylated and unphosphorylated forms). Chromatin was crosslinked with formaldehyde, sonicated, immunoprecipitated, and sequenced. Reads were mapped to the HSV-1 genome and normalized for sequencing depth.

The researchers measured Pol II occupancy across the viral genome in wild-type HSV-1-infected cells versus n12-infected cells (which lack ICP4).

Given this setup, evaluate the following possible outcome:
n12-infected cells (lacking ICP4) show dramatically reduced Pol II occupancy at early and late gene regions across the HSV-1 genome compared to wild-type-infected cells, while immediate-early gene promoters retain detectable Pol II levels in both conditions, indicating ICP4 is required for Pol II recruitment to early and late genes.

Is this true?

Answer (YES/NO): YES